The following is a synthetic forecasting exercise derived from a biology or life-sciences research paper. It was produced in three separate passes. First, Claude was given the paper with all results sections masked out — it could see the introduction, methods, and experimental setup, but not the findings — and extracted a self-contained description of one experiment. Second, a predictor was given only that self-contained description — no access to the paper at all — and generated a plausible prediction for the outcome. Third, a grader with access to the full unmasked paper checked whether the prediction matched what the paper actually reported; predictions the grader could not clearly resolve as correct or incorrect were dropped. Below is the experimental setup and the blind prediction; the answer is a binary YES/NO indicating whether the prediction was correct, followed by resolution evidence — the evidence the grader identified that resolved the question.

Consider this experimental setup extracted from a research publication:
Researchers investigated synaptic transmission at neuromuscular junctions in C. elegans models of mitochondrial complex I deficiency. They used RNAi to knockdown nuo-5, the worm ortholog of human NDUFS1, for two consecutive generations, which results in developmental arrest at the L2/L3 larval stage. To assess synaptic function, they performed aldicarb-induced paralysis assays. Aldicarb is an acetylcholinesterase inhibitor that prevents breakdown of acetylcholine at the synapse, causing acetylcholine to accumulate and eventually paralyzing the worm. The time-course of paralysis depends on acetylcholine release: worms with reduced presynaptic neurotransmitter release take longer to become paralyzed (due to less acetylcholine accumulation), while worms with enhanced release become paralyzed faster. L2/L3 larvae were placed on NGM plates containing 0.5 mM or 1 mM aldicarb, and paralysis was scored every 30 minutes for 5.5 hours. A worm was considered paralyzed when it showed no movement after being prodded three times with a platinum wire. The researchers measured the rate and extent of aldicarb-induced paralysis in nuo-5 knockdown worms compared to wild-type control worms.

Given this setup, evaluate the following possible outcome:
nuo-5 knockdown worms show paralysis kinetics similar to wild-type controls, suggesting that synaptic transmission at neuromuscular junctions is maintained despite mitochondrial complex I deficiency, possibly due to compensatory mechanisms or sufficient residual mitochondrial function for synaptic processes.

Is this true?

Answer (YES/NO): NO